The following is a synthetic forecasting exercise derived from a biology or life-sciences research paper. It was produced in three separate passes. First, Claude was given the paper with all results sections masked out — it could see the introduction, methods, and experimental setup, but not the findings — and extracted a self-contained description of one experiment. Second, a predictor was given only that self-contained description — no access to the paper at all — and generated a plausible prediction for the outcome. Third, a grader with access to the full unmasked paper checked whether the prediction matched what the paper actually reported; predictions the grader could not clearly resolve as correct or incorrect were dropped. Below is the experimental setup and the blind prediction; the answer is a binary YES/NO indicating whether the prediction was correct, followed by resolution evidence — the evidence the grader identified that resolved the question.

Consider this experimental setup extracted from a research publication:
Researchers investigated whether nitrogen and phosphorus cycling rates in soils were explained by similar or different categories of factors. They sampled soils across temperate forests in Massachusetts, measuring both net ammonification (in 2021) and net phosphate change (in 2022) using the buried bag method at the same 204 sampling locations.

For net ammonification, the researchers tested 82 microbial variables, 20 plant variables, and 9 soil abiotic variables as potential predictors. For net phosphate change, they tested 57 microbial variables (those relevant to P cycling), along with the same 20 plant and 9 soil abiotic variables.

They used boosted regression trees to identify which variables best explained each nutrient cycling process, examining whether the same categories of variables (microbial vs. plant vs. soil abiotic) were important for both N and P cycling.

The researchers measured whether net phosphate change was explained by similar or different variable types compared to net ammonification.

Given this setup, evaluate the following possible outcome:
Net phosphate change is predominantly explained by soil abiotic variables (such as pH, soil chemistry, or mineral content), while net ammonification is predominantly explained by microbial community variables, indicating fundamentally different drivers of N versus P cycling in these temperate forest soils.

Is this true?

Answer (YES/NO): NO